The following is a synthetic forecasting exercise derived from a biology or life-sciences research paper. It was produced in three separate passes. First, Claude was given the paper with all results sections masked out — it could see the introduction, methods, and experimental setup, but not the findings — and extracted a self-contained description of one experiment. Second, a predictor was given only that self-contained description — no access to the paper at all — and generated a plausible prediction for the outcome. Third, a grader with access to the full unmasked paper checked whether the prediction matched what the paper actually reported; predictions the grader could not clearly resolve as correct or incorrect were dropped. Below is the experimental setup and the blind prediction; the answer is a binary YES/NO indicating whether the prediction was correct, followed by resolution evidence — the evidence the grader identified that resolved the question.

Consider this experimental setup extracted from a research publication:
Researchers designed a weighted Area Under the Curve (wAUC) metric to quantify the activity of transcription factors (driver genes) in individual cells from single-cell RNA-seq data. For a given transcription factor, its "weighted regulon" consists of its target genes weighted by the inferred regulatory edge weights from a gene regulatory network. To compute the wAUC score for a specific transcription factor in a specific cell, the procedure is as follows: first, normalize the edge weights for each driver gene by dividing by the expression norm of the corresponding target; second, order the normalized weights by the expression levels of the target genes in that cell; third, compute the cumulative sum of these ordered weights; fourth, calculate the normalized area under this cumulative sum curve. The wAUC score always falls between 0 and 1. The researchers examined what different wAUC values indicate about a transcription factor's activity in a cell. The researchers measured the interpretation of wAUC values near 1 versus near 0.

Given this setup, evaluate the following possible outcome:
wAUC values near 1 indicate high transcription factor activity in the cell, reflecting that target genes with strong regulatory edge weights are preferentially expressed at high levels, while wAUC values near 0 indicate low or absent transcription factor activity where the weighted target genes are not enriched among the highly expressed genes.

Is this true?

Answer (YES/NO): YES